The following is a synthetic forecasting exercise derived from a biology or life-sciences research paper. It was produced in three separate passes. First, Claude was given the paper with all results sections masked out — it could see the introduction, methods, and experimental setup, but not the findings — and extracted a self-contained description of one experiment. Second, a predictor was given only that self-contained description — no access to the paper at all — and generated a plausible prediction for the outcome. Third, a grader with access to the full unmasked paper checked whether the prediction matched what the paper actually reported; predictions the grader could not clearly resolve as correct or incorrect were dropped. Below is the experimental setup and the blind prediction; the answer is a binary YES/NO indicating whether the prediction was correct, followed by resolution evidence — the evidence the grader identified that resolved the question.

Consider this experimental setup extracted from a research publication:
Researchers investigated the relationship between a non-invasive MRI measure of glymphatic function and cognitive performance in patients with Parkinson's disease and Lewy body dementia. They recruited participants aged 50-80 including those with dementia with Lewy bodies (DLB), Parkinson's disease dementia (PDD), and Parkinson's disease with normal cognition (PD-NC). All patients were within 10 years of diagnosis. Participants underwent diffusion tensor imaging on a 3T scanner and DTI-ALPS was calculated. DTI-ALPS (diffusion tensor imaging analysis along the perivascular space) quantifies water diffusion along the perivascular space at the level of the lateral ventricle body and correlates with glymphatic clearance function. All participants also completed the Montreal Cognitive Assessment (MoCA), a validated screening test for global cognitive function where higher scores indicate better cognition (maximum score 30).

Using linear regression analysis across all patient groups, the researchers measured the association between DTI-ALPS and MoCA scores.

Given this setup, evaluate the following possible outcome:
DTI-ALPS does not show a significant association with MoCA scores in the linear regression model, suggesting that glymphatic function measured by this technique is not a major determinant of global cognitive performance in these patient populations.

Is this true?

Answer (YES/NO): NO